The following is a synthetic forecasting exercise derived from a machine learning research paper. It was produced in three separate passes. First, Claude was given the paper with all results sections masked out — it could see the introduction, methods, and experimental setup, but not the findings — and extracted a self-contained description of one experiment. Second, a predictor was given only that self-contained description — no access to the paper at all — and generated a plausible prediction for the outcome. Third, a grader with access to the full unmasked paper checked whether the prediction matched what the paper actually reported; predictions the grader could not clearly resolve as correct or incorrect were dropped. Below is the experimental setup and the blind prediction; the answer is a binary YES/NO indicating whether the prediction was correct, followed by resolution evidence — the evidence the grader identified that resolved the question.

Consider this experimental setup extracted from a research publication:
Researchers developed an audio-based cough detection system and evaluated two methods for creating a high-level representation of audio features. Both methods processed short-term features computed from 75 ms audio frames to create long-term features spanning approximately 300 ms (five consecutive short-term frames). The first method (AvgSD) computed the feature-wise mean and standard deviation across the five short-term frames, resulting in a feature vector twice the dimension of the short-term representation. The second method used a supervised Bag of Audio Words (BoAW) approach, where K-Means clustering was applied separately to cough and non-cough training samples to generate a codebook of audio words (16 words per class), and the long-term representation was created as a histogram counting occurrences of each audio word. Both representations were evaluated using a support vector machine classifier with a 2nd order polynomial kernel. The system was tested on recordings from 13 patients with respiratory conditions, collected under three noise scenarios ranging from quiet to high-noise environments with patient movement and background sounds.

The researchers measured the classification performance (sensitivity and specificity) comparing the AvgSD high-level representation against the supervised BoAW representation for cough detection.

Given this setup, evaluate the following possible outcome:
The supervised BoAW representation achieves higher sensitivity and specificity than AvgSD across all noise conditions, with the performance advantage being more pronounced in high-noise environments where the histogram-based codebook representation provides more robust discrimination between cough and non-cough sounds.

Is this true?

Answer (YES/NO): NO